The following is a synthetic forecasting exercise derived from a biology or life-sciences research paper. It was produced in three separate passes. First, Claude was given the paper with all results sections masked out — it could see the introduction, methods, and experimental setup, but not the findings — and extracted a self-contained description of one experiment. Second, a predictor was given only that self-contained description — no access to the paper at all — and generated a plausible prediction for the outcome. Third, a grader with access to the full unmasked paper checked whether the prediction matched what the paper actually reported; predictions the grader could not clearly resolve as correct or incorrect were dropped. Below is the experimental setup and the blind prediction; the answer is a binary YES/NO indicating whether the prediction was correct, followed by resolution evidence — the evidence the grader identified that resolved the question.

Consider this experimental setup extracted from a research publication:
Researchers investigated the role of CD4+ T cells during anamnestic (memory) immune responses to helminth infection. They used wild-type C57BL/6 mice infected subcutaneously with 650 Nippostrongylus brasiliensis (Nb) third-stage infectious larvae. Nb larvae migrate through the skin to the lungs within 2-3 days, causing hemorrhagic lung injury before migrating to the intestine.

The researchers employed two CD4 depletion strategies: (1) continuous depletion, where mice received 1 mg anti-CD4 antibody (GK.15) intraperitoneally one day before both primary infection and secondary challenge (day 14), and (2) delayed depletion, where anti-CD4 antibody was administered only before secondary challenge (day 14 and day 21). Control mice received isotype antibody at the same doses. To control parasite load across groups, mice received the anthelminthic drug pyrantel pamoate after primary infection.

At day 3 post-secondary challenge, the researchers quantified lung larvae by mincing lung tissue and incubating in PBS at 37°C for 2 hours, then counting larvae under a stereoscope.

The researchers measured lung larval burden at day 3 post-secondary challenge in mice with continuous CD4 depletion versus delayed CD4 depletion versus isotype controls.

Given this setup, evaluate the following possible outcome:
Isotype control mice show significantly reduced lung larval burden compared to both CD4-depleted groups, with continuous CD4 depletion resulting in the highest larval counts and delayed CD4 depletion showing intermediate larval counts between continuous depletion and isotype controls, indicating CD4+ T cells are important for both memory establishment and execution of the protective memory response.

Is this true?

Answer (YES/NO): NO